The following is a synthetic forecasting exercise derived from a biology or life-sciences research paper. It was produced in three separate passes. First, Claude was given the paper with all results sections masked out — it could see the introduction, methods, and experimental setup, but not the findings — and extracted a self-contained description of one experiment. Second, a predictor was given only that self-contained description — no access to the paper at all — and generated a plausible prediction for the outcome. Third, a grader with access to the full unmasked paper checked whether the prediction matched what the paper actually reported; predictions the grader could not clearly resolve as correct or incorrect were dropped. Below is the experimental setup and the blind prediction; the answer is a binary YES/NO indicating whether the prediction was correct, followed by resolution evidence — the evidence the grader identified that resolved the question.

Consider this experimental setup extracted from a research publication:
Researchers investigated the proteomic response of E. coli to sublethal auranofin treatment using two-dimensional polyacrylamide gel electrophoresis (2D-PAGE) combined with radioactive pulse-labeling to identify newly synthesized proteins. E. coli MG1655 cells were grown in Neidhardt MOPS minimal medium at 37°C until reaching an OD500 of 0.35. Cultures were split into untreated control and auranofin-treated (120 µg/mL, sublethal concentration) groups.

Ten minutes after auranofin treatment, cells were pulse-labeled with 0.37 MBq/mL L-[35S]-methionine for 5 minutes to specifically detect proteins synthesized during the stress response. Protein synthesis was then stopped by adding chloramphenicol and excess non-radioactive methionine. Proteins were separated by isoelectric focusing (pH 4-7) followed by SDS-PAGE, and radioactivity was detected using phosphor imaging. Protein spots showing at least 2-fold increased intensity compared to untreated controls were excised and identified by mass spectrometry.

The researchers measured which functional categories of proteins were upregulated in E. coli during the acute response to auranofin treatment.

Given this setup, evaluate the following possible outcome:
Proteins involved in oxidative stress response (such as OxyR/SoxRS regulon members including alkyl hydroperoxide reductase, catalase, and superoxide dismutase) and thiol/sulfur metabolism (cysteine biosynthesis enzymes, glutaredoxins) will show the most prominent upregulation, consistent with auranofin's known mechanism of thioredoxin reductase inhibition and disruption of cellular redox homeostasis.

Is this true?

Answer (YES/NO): NO